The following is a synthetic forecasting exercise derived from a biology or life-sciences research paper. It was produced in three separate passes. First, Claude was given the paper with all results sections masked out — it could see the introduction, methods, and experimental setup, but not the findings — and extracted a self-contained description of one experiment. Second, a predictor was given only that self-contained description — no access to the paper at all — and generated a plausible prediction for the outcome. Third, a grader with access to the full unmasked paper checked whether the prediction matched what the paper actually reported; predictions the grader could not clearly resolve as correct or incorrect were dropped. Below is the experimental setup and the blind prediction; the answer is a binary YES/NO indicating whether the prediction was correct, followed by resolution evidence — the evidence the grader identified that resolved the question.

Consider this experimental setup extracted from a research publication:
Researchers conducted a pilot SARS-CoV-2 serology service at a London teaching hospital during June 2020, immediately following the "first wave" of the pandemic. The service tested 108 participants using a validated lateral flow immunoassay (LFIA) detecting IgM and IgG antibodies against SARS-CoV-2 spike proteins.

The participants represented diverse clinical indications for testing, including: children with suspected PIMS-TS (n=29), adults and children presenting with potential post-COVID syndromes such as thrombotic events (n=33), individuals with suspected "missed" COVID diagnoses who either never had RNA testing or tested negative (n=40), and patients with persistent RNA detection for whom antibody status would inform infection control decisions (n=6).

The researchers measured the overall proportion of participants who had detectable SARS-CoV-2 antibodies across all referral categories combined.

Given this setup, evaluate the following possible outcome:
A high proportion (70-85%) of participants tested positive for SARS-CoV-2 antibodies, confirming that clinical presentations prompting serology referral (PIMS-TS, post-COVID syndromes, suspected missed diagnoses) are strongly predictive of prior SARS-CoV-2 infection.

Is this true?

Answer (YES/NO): NO